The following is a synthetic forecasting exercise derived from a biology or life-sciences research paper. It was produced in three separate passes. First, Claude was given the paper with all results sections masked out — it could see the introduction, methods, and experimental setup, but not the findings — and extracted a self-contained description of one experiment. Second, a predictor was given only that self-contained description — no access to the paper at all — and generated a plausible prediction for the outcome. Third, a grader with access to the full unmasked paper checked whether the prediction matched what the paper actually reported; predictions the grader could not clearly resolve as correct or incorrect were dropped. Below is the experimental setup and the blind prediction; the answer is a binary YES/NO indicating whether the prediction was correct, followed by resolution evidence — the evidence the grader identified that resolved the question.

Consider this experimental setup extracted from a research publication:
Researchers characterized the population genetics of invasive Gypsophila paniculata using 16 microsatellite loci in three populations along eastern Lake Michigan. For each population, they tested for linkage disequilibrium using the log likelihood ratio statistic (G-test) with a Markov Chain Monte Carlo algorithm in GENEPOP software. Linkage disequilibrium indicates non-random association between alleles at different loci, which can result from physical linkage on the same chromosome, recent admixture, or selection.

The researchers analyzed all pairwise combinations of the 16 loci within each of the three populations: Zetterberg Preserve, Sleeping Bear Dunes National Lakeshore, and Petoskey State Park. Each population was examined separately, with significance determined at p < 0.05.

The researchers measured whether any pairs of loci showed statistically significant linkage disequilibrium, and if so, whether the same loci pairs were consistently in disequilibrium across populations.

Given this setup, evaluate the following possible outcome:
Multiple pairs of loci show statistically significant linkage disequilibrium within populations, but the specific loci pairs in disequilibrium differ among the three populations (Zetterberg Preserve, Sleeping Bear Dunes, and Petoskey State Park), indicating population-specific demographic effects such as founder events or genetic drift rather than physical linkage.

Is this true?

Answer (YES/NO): NO